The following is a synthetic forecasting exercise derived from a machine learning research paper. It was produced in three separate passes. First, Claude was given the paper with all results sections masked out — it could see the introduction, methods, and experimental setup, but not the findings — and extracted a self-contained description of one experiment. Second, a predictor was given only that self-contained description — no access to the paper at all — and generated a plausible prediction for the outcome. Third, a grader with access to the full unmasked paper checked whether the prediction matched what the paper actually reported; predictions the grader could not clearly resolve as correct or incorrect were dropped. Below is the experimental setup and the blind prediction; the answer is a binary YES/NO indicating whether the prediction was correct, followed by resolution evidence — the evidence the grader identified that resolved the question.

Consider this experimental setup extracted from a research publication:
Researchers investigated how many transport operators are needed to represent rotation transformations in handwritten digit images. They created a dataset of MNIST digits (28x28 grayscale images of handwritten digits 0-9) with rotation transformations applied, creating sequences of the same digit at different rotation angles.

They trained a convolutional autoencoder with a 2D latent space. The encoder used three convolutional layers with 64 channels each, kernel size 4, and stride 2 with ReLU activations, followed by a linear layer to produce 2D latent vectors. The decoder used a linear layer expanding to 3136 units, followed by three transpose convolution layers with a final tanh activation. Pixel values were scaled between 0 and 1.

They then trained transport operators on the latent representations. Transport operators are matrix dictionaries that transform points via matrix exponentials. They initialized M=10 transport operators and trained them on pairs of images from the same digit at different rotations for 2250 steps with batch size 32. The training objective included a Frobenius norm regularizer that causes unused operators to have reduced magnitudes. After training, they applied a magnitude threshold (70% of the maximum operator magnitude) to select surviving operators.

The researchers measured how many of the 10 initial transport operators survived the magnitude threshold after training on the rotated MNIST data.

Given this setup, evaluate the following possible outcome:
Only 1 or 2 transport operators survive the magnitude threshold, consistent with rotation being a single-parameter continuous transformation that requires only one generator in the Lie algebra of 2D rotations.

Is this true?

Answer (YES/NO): YES